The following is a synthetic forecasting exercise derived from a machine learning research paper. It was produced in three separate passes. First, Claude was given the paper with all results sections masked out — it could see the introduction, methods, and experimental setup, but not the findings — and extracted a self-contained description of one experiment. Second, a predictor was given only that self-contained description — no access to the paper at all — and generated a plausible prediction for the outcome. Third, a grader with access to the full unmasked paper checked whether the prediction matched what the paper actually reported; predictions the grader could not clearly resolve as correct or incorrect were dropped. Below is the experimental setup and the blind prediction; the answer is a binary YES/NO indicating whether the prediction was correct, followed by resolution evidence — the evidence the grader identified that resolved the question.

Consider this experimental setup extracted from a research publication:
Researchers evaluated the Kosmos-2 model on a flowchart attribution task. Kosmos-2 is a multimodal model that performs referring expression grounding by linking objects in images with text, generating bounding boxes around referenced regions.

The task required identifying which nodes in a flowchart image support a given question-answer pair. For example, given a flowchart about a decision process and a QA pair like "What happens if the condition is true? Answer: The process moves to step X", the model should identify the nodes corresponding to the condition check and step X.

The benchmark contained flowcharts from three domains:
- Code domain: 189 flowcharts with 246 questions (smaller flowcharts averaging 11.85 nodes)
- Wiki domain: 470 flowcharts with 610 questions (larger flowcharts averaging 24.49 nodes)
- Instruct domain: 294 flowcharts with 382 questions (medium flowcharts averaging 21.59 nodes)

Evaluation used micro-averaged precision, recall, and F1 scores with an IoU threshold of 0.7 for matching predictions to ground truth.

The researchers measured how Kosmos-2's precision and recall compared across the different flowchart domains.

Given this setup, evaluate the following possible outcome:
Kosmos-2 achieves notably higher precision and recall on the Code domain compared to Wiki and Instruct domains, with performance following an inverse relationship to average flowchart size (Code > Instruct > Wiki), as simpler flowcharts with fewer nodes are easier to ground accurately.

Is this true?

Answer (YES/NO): YES